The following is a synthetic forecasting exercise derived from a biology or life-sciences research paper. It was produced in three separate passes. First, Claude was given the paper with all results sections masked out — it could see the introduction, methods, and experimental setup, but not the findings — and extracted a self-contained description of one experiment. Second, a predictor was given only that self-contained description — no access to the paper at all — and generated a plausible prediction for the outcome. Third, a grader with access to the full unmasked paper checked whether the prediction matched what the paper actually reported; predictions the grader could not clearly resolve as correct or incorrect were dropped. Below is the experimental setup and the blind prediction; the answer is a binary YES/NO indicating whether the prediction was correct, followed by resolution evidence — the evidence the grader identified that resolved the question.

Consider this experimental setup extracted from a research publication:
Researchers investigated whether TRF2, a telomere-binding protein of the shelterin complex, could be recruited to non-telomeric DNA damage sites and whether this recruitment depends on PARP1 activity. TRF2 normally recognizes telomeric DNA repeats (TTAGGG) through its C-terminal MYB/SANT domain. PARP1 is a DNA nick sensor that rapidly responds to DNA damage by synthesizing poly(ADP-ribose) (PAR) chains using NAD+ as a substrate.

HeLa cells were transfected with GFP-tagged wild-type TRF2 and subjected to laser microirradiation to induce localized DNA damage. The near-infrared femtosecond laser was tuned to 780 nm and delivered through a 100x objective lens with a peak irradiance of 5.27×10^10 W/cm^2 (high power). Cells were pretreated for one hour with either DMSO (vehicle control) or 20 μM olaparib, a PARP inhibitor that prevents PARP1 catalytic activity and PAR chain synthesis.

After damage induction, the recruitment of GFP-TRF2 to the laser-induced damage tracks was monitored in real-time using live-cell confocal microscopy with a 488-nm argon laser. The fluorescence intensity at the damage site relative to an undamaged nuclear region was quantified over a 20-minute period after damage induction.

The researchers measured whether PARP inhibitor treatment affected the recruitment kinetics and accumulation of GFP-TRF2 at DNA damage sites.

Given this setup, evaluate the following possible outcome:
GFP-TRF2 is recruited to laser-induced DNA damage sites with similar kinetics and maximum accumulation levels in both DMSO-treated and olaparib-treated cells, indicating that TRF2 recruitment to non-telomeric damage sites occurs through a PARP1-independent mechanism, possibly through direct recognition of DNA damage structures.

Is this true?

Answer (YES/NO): NO